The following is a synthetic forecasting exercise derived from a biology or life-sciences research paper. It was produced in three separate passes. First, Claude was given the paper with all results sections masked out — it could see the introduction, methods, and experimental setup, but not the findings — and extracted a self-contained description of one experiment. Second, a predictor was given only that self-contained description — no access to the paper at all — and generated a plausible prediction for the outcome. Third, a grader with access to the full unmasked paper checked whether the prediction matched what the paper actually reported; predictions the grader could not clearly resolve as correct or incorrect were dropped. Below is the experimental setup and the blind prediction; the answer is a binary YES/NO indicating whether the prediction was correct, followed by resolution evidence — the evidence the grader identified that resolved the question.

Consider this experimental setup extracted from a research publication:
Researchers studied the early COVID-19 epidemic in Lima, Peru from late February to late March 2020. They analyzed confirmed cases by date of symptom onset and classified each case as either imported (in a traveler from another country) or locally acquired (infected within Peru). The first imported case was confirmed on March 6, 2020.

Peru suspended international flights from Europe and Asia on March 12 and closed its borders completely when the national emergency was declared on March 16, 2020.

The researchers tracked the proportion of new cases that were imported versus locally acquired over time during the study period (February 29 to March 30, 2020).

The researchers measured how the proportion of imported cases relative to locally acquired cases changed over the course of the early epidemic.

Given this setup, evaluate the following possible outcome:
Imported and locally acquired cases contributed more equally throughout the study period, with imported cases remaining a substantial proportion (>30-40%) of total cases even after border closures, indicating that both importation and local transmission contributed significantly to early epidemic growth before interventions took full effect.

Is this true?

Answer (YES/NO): NO